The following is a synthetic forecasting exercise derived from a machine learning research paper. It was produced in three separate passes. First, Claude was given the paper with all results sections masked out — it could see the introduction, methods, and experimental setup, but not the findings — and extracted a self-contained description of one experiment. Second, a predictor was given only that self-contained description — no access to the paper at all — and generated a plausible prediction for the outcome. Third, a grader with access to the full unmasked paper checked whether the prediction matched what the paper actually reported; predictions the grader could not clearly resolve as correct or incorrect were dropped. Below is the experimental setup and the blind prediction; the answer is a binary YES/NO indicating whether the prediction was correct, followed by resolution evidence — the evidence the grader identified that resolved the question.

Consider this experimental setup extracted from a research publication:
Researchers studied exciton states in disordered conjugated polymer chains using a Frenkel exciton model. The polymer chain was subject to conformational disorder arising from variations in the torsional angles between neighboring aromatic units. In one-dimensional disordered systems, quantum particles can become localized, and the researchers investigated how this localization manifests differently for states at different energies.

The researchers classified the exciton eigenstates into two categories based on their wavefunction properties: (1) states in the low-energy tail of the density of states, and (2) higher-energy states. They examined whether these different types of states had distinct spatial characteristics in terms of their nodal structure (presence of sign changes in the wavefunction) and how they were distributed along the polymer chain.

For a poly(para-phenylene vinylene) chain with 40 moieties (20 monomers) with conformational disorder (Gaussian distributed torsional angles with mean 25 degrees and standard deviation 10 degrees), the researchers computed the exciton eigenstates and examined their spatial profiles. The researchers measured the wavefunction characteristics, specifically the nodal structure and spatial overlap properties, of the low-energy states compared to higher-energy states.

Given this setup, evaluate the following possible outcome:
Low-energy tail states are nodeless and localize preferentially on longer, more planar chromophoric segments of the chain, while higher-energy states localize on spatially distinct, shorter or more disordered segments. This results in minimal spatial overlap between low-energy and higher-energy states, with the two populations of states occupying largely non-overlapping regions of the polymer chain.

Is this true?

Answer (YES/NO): NO